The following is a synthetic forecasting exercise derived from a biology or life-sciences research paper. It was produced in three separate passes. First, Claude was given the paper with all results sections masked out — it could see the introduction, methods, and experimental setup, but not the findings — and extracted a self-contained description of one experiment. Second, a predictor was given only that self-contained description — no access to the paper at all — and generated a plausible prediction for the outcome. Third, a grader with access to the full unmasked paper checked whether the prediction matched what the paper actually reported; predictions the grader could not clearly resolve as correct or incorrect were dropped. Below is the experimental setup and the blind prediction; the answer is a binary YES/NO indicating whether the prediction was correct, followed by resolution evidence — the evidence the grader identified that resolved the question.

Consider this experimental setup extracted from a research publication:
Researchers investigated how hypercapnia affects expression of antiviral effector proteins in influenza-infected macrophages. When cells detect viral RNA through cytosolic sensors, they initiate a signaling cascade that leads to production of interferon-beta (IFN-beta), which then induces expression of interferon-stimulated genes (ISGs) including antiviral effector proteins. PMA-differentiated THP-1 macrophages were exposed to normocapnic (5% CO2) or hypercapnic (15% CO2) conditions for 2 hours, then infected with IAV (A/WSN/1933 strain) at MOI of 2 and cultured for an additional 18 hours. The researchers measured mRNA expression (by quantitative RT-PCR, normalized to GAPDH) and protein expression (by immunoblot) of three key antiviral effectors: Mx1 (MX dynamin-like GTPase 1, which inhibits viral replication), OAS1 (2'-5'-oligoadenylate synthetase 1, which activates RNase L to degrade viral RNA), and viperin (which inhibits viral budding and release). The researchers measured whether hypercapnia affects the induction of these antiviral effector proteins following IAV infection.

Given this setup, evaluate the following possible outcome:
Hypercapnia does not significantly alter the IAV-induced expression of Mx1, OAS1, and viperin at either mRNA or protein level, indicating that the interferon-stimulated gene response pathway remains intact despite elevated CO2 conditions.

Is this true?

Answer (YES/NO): NO